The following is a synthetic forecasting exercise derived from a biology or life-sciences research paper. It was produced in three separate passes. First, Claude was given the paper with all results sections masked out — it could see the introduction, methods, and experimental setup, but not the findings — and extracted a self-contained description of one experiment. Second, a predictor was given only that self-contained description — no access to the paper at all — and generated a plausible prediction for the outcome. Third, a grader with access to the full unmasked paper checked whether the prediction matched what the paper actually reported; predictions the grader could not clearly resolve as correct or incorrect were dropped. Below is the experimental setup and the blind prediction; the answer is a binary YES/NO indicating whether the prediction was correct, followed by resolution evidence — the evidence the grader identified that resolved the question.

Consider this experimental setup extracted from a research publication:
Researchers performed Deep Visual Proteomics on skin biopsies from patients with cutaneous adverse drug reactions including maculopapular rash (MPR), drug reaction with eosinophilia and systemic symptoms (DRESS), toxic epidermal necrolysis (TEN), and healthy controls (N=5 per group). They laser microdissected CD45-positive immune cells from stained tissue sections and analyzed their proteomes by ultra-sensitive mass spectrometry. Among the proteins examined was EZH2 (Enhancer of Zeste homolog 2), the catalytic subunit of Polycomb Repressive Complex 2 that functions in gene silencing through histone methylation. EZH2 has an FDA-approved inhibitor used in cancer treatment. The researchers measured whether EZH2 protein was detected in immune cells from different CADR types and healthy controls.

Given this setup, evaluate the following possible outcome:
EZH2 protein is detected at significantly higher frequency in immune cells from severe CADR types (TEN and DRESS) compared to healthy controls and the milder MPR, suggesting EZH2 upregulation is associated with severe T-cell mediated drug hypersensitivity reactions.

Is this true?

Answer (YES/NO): NO